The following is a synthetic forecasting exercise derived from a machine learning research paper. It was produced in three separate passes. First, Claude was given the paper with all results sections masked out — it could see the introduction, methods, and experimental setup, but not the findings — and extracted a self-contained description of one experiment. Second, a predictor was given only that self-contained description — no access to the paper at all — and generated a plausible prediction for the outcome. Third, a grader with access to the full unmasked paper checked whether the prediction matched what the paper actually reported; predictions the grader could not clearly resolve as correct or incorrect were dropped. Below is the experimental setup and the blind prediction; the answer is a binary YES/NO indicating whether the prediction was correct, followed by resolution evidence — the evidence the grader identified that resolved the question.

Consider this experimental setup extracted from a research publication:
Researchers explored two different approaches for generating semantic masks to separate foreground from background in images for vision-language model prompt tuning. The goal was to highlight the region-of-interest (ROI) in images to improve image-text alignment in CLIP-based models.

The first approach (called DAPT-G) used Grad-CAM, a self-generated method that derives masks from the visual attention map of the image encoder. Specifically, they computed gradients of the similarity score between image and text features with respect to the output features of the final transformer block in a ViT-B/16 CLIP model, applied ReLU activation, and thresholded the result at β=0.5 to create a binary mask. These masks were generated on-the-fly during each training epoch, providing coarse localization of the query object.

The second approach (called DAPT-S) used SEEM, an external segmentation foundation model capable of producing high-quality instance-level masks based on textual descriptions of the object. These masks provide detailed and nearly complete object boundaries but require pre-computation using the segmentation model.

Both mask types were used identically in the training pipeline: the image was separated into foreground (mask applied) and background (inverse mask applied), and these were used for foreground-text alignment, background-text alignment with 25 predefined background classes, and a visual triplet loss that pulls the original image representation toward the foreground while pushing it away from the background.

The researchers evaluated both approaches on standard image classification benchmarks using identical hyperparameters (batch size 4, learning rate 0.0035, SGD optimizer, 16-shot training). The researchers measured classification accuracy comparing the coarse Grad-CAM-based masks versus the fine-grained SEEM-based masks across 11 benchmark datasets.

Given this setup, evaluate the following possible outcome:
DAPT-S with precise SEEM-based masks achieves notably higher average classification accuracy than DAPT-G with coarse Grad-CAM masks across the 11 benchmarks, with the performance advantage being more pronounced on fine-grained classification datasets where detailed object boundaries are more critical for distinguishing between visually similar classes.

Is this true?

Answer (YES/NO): NO